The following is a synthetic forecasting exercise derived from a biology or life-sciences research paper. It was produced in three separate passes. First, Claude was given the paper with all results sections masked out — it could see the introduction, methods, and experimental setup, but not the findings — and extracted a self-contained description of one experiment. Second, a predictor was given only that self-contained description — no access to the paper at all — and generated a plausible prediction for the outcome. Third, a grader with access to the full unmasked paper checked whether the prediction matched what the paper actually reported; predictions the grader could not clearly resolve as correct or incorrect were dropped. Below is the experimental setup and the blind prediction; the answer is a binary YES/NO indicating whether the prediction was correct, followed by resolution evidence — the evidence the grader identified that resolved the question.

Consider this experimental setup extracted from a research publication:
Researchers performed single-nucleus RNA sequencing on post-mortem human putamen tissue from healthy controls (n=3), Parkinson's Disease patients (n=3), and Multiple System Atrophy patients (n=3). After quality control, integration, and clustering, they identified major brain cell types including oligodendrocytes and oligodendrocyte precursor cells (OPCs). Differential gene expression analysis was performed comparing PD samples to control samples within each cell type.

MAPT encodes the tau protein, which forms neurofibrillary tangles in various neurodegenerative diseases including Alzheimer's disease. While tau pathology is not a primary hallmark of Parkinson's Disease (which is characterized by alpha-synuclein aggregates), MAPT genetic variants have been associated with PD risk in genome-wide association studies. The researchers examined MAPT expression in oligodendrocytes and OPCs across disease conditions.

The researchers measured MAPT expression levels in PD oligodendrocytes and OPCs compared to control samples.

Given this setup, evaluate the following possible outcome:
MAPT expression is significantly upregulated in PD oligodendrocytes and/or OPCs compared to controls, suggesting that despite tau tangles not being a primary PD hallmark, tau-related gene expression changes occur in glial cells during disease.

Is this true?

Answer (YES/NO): YES